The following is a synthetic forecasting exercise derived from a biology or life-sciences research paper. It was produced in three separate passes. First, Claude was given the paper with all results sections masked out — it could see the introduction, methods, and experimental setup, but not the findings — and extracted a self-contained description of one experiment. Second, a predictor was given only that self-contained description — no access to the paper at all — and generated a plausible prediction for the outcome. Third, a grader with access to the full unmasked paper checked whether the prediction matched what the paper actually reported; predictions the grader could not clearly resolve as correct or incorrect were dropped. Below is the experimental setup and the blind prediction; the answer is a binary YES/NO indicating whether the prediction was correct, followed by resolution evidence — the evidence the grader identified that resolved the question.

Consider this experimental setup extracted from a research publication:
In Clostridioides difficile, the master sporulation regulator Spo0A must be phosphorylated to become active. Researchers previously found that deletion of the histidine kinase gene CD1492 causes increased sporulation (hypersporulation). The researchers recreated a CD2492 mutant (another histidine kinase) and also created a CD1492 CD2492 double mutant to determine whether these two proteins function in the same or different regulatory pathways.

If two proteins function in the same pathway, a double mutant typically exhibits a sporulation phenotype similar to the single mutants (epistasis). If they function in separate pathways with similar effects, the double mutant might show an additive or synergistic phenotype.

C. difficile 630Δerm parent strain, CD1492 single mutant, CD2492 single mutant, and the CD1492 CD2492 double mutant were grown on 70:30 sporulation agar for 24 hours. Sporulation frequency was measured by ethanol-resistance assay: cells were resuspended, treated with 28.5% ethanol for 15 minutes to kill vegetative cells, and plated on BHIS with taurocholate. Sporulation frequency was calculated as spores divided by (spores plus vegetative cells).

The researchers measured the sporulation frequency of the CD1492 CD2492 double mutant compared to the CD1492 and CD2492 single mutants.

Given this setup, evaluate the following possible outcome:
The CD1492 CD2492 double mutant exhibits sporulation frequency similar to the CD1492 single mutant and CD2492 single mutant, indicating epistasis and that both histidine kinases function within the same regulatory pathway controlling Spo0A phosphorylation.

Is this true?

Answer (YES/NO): YES